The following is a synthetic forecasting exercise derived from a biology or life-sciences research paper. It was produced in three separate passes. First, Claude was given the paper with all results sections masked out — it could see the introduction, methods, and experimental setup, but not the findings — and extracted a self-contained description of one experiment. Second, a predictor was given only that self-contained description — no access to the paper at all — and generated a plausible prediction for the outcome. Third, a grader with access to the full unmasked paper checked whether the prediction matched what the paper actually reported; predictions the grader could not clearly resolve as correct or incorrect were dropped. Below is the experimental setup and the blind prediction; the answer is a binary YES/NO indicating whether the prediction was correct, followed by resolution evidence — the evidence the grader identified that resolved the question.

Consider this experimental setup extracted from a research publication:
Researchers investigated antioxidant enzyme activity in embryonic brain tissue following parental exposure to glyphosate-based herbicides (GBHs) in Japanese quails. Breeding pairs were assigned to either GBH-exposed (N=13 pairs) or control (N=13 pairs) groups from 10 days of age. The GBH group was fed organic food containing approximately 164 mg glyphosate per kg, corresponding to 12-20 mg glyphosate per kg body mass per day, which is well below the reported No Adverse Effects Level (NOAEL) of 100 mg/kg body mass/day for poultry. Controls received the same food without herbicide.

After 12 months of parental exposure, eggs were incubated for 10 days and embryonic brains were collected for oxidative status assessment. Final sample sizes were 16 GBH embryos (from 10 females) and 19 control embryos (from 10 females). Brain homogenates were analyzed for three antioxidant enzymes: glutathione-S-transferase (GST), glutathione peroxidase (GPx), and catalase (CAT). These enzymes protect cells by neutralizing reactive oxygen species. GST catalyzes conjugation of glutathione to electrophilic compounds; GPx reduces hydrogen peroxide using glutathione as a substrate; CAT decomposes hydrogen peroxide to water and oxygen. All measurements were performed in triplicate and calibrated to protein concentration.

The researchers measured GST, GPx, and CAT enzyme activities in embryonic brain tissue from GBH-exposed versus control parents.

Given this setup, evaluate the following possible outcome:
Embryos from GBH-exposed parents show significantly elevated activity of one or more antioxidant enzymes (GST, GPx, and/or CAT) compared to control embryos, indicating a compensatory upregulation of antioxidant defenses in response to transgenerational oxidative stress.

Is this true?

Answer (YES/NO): NO